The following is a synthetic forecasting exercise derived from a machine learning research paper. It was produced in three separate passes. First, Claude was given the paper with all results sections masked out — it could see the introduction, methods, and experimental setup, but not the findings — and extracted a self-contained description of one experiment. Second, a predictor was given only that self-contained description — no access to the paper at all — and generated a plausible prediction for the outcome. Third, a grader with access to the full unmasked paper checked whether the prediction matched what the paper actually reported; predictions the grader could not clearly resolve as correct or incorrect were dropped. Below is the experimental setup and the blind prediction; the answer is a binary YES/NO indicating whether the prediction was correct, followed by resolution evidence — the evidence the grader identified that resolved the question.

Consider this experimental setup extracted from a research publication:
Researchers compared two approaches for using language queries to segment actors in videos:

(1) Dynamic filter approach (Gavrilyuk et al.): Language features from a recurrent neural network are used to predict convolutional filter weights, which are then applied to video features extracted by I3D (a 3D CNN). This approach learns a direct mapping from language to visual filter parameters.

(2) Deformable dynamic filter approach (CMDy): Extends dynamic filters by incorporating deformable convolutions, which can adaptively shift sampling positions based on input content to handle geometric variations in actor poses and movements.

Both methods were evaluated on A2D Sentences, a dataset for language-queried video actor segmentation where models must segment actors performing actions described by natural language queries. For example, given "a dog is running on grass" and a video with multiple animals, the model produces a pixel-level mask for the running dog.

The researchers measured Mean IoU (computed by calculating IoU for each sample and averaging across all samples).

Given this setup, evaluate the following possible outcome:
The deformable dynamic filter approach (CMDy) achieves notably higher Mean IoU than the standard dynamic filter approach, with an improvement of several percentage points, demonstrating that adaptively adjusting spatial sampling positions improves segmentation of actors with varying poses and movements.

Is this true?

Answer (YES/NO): YES